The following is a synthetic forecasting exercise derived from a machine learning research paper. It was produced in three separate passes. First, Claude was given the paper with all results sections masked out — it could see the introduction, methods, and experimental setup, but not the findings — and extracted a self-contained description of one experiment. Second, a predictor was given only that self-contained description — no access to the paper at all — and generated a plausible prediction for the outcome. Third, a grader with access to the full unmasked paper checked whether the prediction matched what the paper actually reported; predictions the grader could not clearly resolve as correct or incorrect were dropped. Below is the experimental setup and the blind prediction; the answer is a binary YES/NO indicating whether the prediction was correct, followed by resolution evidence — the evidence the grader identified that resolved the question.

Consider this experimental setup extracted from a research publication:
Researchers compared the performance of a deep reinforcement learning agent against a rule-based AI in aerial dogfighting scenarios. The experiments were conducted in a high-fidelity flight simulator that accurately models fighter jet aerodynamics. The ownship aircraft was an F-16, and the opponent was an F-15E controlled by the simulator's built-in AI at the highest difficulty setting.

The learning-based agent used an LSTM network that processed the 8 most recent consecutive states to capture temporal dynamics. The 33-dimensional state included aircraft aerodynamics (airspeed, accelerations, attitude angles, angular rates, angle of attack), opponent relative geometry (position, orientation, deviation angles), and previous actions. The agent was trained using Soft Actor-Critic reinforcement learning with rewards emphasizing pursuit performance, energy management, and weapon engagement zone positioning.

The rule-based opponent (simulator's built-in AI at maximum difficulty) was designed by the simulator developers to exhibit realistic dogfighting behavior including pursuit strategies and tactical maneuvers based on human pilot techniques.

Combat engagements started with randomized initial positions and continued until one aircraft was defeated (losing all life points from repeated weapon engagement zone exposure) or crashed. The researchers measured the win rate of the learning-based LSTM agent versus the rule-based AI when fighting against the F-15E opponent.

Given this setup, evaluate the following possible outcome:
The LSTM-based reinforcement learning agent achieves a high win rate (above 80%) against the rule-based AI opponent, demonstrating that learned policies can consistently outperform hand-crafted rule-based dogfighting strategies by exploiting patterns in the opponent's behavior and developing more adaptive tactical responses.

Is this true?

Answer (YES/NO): YES